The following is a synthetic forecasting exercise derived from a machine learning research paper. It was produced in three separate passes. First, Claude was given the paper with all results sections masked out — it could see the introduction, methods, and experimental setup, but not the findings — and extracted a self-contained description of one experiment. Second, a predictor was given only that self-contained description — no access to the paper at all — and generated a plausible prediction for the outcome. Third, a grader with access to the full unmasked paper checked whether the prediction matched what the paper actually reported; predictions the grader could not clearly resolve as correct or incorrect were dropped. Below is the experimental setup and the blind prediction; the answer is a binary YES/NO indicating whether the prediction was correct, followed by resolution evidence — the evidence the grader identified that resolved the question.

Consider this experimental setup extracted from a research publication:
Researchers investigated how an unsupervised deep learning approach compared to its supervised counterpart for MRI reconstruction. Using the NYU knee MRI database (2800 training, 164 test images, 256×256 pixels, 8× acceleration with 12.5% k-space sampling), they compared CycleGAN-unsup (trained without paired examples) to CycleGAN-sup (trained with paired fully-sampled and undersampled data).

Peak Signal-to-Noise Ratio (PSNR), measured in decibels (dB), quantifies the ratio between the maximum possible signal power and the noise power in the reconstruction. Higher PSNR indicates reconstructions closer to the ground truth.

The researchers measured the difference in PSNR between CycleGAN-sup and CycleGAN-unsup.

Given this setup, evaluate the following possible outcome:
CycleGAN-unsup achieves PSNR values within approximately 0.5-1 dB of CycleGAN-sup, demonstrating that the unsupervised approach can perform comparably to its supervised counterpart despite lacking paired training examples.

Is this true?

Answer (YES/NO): NO